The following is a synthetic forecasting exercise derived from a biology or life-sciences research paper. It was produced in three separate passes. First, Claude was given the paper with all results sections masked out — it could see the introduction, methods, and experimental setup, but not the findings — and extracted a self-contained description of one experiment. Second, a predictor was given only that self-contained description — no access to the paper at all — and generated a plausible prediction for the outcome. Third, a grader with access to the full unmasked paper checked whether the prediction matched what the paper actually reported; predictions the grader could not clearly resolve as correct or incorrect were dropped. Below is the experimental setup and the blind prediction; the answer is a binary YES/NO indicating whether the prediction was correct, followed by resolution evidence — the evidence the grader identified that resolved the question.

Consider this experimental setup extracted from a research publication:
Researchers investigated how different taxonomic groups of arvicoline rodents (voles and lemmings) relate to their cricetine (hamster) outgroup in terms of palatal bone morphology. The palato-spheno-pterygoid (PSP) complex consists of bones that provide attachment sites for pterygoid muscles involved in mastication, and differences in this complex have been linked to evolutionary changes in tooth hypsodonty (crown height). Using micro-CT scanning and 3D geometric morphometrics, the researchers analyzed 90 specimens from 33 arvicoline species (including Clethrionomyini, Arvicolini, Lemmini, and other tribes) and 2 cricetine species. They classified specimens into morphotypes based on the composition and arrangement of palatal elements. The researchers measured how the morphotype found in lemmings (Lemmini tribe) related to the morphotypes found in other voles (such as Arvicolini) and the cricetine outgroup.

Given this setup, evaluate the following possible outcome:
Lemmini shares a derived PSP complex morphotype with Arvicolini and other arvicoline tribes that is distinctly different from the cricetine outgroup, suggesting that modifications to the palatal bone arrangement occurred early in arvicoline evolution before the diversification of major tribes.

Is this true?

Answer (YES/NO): NO